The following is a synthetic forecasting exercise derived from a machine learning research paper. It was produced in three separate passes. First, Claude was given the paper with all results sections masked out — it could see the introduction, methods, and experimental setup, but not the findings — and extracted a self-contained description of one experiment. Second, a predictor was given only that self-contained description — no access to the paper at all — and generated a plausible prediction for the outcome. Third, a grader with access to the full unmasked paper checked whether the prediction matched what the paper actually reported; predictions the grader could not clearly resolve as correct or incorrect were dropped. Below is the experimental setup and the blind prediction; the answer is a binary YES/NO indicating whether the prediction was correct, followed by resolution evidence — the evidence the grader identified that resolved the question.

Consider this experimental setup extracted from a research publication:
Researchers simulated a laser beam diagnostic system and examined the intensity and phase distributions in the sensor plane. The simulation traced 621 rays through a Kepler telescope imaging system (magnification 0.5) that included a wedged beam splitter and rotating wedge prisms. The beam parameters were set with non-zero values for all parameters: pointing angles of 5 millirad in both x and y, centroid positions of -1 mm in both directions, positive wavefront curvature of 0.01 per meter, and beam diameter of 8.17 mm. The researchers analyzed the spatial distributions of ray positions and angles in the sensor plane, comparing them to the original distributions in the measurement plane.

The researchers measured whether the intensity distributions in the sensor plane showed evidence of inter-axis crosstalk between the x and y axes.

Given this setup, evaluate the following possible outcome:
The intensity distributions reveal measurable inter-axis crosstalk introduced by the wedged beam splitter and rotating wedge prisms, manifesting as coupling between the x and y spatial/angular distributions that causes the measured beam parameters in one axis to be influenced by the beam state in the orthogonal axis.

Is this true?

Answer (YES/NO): YES